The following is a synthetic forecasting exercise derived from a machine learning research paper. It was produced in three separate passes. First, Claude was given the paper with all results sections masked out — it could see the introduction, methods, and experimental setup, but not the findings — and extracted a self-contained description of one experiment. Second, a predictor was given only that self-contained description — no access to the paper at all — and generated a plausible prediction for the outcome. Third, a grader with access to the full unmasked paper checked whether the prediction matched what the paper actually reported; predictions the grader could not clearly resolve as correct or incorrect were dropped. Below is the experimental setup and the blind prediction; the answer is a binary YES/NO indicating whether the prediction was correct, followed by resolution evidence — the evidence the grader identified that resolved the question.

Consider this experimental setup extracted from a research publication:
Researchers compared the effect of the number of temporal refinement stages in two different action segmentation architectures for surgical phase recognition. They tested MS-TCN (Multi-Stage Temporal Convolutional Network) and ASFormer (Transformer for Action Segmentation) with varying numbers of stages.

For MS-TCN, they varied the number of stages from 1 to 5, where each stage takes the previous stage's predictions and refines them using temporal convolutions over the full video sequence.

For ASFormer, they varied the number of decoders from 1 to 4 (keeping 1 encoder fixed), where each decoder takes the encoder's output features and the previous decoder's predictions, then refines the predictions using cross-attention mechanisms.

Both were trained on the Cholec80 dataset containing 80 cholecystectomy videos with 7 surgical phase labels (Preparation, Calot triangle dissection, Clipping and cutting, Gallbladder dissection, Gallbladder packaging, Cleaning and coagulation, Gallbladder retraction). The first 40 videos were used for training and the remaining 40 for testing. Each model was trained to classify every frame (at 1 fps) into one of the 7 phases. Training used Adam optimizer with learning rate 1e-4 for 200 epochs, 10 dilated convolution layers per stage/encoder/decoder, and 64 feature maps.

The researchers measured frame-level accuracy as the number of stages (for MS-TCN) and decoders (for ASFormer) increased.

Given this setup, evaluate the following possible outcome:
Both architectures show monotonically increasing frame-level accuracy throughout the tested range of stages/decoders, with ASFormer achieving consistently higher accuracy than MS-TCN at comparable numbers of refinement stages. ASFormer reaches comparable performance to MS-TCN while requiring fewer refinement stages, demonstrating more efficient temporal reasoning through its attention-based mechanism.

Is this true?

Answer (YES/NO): NO